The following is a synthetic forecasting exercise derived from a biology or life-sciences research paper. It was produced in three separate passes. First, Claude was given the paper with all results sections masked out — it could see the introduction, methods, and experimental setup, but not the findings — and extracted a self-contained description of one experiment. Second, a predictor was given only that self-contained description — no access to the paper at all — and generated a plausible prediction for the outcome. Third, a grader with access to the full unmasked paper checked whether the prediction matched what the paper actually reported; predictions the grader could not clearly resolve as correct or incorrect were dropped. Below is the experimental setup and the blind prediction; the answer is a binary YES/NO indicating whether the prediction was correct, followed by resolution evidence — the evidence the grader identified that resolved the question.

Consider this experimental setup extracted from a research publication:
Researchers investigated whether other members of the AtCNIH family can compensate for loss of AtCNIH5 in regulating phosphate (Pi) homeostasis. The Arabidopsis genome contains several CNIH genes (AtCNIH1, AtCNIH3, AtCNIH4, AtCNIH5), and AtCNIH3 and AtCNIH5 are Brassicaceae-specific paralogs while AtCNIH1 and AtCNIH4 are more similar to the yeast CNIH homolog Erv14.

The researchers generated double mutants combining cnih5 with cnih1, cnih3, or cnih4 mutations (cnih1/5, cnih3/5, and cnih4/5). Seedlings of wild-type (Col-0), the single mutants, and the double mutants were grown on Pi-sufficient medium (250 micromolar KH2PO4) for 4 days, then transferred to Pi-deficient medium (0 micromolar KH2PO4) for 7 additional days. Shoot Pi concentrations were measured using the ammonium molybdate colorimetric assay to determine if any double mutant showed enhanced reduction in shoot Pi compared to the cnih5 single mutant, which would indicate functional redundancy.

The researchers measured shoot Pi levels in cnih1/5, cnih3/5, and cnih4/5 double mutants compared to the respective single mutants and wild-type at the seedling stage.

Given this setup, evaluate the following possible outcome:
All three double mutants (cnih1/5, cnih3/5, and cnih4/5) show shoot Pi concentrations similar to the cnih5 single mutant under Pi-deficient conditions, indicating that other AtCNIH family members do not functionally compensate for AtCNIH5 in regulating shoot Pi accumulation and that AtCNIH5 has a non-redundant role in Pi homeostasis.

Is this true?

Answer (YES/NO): YES